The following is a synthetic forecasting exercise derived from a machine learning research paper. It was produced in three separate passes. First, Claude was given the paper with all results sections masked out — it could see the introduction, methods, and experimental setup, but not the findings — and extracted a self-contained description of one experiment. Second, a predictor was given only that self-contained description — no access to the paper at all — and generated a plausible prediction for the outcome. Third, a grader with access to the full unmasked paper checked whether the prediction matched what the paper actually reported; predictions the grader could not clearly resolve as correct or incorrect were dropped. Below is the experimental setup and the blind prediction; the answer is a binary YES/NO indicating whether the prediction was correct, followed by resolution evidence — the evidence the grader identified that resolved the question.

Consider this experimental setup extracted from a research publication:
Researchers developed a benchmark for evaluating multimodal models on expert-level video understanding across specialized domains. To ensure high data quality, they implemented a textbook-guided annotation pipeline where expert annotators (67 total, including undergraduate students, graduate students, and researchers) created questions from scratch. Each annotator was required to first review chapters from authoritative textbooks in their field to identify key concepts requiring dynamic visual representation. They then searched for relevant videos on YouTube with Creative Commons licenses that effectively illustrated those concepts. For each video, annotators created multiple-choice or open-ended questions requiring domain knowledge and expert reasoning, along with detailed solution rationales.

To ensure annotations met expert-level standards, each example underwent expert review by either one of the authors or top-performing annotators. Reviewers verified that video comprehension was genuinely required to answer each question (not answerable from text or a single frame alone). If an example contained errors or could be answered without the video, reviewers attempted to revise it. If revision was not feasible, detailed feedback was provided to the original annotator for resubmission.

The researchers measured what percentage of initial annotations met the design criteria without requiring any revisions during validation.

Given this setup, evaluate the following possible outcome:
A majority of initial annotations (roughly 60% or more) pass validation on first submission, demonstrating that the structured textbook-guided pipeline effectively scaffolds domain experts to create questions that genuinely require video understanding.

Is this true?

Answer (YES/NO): YES